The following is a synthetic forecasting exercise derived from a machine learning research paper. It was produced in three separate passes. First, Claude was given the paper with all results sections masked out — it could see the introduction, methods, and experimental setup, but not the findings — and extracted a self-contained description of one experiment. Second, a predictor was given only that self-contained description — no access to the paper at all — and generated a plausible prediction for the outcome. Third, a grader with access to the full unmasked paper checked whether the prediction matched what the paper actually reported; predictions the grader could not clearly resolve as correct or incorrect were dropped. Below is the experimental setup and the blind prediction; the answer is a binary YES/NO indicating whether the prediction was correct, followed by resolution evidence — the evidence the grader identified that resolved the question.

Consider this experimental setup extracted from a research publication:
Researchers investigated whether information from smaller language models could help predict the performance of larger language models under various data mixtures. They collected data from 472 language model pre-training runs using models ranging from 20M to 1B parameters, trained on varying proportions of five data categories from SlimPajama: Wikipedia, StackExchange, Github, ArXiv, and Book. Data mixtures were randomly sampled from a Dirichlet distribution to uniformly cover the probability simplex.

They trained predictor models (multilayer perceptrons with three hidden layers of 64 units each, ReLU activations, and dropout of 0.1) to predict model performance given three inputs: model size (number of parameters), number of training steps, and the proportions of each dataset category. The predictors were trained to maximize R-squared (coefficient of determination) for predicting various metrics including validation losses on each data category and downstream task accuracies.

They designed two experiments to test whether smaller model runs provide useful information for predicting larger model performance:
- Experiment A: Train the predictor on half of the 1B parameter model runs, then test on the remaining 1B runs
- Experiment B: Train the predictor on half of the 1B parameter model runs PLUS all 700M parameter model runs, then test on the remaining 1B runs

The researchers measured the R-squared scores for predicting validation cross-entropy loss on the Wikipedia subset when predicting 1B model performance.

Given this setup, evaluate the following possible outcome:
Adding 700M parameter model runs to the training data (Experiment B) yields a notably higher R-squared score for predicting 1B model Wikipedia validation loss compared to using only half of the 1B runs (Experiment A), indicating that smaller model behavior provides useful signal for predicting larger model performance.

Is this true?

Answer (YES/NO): YES